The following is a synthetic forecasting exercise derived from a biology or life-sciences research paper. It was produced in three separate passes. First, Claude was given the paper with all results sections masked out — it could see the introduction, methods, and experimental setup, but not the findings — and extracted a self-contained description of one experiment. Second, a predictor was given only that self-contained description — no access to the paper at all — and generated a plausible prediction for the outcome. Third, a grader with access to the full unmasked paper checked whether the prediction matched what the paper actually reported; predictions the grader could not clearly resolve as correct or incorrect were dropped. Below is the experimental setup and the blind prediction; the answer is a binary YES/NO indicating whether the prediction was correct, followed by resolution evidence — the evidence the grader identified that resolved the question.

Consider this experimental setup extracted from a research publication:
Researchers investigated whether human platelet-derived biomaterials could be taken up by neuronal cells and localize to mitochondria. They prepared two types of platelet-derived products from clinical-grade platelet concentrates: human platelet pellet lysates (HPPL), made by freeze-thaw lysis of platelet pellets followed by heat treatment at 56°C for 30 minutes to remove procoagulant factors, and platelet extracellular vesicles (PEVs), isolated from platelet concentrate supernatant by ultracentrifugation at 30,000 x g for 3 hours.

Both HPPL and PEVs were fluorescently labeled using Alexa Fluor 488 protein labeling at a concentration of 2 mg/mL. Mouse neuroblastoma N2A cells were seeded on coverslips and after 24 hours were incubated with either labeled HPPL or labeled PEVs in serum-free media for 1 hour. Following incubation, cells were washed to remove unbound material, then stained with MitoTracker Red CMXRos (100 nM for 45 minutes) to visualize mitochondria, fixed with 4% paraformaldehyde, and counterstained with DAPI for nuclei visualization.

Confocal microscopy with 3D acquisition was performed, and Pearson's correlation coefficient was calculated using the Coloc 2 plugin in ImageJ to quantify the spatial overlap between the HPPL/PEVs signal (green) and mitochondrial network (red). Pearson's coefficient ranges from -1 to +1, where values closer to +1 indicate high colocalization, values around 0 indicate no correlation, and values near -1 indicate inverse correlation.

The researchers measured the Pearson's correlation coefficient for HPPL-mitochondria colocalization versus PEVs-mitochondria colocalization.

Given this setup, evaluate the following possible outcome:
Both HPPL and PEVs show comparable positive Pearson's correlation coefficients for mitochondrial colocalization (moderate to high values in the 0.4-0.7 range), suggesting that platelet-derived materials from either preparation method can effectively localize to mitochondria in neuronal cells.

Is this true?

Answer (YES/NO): NO